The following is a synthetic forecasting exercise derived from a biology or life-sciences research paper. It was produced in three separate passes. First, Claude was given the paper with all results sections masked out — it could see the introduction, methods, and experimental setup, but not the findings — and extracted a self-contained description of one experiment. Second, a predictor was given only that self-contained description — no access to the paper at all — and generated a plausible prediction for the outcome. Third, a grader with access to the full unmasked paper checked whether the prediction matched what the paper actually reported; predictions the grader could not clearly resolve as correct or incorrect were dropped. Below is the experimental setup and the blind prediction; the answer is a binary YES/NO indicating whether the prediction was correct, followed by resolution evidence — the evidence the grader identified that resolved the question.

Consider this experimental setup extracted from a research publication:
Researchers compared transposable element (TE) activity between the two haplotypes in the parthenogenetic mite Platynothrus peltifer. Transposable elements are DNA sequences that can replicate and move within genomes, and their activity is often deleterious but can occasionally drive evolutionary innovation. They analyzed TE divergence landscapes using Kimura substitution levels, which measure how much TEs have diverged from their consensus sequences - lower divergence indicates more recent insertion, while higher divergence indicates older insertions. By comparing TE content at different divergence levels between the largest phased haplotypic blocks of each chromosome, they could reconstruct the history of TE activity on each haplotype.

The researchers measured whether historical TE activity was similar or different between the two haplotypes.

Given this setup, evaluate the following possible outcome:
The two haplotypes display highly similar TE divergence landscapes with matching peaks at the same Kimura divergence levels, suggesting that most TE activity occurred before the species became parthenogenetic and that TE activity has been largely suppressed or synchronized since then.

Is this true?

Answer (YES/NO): NO